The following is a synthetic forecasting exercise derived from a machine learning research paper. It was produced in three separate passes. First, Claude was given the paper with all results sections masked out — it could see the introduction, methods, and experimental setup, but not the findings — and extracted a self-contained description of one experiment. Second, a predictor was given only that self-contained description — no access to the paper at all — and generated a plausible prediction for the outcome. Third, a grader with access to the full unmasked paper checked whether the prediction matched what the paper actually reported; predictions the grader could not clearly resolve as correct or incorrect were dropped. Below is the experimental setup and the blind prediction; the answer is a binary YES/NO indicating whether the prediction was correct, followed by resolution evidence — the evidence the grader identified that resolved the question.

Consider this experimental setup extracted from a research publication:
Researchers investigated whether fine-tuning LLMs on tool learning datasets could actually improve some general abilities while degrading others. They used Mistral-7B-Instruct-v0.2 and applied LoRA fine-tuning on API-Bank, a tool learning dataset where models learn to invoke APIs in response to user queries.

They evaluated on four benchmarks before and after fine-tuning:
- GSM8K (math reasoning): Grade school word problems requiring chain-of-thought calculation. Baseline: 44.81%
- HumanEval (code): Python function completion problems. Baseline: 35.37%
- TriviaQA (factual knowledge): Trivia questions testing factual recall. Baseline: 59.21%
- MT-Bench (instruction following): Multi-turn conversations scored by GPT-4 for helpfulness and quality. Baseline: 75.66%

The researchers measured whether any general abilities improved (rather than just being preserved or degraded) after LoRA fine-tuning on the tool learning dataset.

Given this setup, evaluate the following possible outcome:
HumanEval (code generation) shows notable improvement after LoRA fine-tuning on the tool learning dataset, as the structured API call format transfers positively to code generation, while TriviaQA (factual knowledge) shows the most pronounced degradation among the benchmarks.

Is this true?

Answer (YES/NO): NO